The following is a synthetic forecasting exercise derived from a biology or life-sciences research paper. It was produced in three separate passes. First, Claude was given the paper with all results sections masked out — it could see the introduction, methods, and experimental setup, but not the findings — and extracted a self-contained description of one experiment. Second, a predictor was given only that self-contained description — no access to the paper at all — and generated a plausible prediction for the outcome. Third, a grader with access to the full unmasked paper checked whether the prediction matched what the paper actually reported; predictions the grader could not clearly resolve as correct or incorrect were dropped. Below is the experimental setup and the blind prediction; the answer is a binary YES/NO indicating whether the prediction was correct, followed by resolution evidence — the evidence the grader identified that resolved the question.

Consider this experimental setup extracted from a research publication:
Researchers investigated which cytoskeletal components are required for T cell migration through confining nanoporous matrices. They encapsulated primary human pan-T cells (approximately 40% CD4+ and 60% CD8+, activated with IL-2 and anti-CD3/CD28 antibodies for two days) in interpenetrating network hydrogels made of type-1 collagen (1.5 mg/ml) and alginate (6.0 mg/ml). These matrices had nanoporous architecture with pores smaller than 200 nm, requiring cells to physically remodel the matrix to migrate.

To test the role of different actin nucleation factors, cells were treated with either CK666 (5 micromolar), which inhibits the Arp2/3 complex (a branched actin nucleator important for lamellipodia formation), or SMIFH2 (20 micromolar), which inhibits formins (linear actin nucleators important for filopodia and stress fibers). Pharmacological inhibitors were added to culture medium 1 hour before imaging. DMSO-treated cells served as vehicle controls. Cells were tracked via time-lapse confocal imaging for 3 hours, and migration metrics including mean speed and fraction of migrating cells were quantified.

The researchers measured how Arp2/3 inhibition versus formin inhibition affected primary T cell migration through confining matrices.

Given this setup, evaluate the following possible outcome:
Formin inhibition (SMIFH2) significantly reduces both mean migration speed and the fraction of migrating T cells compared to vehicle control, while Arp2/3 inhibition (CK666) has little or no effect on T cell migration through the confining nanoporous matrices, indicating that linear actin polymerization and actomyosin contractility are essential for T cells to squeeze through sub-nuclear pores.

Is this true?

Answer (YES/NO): NO